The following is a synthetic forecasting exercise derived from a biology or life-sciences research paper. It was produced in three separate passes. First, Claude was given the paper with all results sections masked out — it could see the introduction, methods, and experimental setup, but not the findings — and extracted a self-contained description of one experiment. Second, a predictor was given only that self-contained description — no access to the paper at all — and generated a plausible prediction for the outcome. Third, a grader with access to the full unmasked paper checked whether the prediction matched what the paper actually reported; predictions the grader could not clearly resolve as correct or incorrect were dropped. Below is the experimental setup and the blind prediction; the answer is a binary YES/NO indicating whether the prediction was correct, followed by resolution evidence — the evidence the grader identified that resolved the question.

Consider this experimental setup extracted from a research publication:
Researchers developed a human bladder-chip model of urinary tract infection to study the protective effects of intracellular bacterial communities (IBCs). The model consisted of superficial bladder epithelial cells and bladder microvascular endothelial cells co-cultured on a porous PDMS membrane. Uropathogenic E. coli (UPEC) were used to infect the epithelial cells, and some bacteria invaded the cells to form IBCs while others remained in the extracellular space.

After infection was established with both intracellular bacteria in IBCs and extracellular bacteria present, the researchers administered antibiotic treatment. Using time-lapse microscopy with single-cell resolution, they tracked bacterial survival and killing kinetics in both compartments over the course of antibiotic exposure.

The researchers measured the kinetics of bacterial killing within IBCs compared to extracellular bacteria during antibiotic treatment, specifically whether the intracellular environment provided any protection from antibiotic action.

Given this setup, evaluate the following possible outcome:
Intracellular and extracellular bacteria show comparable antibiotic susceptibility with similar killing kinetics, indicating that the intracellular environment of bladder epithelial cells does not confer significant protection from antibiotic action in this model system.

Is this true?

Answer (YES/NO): NO